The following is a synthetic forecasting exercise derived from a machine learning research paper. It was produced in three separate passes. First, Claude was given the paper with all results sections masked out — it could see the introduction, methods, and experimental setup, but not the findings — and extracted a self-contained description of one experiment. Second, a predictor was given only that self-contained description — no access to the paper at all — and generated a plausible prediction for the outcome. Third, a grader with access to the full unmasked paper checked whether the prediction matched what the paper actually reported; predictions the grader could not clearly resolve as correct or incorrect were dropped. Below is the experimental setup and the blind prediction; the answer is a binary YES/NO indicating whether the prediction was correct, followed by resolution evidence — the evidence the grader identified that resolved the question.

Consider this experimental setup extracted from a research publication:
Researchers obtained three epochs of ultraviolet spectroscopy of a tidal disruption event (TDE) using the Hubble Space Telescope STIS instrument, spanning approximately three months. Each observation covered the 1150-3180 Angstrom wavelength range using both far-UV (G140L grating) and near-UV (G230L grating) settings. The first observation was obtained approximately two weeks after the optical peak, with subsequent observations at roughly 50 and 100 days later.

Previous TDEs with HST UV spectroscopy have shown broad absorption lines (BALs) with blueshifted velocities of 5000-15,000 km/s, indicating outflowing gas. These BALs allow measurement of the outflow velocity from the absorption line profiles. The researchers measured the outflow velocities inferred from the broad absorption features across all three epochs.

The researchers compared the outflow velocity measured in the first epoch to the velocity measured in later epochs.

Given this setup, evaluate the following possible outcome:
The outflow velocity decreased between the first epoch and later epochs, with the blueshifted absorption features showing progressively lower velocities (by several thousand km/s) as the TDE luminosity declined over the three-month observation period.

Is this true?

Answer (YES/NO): YES